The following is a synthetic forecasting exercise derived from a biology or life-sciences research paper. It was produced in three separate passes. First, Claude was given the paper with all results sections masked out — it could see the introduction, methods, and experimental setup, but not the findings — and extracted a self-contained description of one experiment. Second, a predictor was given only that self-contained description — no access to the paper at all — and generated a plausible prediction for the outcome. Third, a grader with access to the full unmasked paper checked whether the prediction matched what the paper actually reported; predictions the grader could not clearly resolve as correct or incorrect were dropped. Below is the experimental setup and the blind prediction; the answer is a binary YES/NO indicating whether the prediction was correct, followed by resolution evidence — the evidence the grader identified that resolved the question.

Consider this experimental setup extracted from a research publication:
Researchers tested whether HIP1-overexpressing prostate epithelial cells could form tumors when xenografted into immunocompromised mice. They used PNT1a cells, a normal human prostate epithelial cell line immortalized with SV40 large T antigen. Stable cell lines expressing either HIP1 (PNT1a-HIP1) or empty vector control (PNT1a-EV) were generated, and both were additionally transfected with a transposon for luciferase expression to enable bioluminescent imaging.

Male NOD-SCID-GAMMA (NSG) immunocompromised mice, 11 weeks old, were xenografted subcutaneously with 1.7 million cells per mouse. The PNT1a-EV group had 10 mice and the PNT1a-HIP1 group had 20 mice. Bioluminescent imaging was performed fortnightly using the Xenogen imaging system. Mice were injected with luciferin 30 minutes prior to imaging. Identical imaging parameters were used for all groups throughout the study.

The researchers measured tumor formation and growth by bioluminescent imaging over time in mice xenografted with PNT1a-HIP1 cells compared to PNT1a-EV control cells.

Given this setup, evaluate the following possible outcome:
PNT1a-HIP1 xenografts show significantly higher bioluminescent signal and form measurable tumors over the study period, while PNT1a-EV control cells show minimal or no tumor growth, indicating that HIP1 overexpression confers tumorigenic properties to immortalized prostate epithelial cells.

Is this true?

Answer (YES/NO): YES